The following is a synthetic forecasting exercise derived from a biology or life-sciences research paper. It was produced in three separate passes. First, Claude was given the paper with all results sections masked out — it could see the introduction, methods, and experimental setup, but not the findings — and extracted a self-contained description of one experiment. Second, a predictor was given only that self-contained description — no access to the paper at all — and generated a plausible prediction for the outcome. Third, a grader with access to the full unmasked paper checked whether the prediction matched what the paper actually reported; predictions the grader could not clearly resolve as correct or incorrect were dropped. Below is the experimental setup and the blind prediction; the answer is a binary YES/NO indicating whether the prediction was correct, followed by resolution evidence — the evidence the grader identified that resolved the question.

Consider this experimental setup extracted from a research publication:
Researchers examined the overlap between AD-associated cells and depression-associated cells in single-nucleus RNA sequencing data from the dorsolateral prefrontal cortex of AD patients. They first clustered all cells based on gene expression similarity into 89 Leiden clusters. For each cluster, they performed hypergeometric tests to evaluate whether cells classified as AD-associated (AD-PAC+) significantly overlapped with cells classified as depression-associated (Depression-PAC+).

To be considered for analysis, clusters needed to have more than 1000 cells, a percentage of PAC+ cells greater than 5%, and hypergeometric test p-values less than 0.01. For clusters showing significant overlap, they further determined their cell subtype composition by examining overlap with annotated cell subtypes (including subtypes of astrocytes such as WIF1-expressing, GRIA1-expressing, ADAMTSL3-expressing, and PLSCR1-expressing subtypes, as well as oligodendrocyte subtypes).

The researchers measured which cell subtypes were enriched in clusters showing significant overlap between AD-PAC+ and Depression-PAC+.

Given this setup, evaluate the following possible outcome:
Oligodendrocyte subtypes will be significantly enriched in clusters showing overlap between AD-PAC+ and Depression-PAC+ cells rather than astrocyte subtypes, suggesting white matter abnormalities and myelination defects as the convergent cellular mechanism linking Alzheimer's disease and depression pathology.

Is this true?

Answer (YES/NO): NO